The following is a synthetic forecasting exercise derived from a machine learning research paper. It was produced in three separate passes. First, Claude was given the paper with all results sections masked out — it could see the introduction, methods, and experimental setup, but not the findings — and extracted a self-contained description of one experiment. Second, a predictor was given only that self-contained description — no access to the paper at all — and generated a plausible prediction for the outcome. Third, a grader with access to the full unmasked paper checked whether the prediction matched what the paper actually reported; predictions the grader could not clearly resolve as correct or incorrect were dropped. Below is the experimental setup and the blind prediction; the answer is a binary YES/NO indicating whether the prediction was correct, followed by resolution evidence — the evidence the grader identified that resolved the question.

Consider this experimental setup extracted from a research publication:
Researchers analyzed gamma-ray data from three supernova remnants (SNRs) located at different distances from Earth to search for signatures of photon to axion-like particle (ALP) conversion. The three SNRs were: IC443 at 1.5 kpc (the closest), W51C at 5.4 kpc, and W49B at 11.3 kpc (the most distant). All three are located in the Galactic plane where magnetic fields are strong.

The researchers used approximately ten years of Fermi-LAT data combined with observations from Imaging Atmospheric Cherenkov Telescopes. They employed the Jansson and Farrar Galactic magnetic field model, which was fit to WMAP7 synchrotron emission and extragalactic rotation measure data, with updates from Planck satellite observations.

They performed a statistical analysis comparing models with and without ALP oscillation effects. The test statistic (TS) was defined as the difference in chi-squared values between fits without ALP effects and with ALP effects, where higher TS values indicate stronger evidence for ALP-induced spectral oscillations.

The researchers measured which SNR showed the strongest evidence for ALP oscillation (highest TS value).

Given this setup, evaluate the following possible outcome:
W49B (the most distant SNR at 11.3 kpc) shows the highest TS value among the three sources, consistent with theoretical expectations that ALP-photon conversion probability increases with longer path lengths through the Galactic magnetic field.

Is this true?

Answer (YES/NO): NO